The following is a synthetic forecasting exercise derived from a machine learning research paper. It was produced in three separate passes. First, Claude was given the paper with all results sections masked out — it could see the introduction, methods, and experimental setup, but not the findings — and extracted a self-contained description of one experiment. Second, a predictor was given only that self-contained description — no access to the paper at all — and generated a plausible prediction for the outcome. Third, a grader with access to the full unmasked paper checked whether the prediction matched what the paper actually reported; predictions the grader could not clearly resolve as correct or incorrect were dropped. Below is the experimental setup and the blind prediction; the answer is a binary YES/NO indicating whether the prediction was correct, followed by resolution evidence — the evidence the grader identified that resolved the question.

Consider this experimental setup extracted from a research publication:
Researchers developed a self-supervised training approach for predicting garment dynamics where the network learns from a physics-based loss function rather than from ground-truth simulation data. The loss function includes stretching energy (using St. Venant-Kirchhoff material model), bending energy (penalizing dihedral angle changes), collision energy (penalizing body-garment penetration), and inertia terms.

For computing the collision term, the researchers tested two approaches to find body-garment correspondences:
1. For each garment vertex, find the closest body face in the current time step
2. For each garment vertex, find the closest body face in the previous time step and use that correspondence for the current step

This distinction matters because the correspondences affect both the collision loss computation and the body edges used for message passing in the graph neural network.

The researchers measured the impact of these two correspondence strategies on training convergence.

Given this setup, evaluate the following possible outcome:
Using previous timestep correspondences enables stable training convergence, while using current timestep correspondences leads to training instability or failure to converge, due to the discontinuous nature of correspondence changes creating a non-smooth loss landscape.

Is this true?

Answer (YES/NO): YES